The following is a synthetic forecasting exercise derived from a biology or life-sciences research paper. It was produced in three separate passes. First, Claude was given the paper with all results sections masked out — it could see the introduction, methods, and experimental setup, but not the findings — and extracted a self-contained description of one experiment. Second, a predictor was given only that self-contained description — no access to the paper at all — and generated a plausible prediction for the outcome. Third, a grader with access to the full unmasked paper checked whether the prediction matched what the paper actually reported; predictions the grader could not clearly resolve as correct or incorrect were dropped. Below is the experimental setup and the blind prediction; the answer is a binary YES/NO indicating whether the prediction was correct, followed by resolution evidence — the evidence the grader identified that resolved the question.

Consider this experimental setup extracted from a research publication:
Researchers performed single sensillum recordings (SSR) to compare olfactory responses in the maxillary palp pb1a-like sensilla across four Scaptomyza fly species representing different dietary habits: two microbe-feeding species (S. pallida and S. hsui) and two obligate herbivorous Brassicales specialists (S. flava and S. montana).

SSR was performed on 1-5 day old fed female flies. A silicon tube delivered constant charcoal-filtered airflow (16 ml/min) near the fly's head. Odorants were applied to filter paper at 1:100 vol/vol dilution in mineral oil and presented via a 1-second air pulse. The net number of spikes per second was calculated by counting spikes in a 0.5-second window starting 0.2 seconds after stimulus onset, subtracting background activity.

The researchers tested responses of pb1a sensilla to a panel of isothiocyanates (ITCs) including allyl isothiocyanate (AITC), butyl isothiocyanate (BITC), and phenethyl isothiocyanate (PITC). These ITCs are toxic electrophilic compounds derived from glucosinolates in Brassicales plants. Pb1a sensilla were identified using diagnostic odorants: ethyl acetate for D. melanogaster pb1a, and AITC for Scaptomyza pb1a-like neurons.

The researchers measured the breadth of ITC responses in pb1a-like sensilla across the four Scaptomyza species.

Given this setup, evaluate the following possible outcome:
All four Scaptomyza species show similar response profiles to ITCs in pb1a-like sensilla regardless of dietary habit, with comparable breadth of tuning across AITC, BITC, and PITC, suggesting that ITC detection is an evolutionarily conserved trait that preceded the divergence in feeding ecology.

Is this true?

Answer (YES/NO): NO